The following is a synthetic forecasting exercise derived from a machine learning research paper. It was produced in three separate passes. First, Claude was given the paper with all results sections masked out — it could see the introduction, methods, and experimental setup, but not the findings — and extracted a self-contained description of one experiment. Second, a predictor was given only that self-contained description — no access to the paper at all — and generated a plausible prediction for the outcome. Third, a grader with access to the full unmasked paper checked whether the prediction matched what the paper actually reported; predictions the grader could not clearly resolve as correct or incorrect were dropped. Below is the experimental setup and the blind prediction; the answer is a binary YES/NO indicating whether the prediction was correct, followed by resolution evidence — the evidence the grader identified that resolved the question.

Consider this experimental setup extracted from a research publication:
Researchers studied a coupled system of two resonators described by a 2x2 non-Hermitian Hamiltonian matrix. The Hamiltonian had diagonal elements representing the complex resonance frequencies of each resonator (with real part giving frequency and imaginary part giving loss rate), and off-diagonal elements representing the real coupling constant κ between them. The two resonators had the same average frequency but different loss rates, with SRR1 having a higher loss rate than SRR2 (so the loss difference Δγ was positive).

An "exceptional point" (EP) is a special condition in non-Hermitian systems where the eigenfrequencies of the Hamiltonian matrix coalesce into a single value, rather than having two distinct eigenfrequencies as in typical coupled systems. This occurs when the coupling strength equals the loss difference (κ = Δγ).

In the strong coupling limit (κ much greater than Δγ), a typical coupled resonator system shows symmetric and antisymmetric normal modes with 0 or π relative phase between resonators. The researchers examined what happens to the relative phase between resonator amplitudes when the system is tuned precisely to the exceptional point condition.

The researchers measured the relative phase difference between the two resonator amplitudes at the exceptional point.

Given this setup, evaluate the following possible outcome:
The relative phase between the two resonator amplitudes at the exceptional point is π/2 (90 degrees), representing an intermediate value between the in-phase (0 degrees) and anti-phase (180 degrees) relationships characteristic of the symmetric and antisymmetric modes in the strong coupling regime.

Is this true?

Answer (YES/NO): YES